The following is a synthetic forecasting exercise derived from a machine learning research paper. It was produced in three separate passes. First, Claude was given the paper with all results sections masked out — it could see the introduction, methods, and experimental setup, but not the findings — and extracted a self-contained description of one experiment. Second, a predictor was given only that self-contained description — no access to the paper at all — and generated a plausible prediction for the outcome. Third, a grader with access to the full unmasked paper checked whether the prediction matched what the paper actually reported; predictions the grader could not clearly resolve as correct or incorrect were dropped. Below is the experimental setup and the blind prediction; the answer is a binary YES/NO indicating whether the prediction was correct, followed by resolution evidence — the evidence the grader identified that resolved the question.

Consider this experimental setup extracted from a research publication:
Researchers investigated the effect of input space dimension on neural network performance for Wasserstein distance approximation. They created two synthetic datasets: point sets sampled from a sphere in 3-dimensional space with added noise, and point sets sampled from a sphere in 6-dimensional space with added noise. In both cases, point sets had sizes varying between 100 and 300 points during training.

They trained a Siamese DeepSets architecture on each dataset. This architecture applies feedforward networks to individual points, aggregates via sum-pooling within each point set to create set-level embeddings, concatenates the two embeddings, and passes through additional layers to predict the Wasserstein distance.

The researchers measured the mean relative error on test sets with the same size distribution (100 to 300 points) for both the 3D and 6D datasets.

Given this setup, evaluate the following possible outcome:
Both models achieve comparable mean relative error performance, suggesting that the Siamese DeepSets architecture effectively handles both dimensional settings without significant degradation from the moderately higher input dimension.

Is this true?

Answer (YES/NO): NO